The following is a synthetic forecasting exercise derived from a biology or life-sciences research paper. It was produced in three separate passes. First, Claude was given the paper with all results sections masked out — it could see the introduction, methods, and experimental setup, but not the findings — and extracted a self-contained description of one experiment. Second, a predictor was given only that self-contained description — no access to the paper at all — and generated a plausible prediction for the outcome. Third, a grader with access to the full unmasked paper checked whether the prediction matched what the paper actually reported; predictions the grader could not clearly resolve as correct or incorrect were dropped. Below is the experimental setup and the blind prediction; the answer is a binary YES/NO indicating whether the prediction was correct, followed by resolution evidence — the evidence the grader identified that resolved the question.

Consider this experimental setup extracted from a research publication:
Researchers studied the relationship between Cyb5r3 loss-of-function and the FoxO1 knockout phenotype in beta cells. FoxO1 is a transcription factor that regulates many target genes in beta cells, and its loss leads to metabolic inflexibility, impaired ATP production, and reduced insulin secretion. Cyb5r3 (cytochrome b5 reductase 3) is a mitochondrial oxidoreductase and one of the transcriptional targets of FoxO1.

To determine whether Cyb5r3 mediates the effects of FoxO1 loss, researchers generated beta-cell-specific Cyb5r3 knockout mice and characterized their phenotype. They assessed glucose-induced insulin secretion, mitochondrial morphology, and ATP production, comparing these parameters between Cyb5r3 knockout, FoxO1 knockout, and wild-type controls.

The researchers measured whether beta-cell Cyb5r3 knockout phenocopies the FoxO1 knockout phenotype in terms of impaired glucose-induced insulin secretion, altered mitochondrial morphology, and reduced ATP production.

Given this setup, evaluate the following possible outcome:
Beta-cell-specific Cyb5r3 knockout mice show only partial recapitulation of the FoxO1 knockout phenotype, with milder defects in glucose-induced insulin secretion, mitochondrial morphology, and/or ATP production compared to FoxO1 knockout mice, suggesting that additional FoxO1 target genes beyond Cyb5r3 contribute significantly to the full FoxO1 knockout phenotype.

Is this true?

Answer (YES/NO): NO